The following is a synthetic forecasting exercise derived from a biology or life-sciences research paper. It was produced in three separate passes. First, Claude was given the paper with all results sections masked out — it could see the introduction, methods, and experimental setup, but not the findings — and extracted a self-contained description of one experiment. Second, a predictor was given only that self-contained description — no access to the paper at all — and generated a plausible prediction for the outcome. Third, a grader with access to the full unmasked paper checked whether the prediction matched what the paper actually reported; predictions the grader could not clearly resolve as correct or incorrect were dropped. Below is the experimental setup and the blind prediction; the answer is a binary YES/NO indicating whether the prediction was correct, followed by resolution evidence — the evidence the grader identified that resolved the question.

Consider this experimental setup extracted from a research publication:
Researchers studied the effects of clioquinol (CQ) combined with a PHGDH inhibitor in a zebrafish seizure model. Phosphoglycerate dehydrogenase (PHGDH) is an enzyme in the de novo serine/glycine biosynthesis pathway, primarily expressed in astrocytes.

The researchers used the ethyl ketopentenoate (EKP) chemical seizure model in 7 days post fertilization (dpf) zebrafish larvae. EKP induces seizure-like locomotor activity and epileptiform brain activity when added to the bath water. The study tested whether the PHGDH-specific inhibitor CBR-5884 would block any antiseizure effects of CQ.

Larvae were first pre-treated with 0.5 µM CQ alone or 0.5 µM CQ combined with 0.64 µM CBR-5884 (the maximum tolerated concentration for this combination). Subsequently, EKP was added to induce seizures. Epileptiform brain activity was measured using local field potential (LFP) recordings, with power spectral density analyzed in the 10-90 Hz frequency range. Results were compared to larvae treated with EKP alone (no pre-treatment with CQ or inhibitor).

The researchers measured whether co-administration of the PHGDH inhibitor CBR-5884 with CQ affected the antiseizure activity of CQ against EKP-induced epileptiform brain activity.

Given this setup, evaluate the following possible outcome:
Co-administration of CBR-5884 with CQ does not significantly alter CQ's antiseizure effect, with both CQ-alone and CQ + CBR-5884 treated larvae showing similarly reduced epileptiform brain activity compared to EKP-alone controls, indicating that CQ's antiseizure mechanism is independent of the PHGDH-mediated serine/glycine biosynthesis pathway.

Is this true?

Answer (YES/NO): NO